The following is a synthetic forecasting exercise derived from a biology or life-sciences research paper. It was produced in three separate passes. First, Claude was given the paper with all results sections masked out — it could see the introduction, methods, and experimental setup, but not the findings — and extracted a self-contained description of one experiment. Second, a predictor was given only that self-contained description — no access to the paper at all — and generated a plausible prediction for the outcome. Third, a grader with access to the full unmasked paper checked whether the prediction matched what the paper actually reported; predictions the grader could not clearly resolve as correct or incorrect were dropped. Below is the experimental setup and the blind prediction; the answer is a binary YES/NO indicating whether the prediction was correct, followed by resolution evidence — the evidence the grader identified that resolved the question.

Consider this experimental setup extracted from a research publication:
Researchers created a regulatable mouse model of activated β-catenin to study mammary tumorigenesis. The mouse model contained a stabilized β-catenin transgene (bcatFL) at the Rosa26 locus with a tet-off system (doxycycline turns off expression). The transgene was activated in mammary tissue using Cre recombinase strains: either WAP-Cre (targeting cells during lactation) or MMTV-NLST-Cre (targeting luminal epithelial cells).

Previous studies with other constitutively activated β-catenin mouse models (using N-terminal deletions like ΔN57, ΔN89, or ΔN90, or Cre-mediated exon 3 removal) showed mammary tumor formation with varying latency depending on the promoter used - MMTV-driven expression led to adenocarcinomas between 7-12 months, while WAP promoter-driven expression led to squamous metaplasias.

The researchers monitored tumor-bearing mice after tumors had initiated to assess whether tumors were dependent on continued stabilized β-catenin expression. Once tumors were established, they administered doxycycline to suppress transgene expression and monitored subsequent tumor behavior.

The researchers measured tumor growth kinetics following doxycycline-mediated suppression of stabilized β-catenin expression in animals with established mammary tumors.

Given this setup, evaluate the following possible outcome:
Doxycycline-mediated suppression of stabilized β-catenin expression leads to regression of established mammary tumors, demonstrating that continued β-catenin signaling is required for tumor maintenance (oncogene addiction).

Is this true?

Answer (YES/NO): NO